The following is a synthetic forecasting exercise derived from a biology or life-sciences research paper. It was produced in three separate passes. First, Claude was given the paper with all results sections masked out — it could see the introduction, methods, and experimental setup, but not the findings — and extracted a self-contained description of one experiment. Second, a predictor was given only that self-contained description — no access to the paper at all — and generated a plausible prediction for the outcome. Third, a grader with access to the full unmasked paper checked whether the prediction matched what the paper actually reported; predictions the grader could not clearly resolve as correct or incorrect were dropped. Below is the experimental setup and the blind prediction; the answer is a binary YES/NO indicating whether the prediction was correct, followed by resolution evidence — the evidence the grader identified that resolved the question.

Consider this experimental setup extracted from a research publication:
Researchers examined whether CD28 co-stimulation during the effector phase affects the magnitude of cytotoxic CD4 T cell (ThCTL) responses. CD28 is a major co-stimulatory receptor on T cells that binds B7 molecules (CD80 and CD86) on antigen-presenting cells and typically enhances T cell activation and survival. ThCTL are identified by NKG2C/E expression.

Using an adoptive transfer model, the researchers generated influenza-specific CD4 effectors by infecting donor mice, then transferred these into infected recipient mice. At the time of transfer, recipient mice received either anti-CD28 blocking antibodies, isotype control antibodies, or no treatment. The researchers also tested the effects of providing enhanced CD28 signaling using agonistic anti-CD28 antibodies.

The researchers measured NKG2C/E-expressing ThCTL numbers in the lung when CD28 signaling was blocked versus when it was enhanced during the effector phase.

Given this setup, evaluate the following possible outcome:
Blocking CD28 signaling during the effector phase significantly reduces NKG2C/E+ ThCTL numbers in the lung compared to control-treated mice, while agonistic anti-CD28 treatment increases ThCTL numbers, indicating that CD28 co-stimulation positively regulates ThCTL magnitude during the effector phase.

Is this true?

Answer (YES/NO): NO